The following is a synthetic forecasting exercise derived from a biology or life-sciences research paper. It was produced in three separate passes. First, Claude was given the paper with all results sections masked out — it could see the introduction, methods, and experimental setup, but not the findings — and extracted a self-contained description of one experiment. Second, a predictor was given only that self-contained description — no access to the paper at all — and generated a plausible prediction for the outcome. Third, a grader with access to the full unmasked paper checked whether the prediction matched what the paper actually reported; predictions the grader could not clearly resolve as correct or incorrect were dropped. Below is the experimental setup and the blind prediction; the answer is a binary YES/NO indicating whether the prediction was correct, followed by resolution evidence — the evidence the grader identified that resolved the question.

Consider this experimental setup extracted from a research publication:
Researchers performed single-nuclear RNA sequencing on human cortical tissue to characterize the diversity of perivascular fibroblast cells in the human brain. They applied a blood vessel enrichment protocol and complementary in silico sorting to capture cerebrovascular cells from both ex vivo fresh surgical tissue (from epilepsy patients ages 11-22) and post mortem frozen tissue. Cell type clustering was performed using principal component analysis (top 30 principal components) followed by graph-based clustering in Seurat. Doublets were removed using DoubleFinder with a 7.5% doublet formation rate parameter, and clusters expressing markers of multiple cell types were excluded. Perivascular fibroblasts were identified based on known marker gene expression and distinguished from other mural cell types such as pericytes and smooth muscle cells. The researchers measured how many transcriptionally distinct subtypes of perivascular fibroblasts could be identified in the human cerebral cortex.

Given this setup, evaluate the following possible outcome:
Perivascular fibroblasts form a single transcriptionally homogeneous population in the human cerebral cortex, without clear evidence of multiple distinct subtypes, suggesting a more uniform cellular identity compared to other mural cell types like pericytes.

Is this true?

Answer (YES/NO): NO